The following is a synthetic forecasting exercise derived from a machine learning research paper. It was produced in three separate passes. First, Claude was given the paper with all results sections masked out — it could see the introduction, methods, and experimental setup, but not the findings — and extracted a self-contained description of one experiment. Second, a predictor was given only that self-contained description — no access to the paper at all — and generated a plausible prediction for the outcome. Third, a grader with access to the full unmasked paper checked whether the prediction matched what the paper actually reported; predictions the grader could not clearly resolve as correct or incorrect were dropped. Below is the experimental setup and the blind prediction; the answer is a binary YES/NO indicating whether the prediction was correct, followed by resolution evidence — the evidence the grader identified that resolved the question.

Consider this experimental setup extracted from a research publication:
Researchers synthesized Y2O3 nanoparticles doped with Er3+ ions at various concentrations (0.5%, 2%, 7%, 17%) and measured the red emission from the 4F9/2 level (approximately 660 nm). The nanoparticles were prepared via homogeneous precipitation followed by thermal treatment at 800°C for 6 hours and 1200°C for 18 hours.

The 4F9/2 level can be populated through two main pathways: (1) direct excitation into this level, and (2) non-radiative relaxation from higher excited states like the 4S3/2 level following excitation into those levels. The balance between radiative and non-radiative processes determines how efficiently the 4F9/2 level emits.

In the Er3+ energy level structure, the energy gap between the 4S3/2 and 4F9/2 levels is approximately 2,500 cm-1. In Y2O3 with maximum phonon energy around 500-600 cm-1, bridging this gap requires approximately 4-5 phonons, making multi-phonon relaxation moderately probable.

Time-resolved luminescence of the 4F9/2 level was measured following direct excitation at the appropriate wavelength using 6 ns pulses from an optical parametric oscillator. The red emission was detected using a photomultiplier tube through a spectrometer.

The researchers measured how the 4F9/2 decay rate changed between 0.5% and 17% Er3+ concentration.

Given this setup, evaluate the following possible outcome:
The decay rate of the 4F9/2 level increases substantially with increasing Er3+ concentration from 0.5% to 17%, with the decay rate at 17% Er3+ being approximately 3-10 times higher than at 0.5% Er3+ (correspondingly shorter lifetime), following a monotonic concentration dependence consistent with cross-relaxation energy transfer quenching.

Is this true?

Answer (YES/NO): NO